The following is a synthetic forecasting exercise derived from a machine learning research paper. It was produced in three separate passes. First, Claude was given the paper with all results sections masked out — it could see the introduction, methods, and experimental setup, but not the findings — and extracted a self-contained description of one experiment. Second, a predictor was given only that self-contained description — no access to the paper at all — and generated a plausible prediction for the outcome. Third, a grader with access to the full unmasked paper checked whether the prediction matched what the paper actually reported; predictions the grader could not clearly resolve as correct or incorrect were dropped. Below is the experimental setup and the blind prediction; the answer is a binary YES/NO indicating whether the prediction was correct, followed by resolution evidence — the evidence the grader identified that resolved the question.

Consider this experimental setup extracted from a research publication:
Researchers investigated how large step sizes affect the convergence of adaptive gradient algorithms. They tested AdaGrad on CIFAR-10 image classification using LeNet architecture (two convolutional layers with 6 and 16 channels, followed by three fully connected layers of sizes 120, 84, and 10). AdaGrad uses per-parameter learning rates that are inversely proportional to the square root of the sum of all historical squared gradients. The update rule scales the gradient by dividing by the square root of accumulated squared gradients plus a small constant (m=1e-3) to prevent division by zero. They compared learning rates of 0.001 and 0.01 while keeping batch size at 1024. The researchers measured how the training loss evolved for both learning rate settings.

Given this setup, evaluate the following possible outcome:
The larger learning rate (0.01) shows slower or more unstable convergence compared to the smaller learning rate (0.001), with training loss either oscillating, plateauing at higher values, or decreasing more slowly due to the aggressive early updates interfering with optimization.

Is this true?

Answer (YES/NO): YES